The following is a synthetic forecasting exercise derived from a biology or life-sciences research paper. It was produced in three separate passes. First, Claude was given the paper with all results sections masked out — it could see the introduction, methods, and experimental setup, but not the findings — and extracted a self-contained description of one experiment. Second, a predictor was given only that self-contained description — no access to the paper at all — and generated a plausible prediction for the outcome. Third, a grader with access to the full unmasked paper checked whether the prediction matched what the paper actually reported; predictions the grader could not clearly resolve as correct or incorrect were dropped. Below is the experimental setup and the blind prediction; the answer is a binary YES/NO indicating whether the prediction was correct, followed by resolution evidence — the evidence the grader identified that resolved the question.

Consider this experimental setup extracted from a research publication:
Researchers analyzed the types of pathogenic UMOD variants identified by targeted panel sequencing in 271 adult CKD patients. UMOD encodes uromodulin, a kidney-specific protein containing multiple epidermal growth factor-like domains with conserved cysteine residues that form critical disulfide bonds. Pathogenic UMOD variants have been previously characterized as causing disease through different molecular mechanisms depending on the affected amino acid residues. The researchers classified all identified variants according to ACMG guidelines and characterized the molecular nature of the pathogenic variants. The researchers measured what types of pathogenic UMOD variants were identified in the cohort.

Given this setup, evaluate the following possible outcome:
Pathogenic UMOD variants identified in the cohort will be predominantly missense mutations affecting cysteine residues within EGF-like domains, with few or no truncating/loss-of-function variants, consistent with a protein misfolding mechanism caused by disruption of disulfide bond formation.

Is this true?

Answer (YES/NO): YES